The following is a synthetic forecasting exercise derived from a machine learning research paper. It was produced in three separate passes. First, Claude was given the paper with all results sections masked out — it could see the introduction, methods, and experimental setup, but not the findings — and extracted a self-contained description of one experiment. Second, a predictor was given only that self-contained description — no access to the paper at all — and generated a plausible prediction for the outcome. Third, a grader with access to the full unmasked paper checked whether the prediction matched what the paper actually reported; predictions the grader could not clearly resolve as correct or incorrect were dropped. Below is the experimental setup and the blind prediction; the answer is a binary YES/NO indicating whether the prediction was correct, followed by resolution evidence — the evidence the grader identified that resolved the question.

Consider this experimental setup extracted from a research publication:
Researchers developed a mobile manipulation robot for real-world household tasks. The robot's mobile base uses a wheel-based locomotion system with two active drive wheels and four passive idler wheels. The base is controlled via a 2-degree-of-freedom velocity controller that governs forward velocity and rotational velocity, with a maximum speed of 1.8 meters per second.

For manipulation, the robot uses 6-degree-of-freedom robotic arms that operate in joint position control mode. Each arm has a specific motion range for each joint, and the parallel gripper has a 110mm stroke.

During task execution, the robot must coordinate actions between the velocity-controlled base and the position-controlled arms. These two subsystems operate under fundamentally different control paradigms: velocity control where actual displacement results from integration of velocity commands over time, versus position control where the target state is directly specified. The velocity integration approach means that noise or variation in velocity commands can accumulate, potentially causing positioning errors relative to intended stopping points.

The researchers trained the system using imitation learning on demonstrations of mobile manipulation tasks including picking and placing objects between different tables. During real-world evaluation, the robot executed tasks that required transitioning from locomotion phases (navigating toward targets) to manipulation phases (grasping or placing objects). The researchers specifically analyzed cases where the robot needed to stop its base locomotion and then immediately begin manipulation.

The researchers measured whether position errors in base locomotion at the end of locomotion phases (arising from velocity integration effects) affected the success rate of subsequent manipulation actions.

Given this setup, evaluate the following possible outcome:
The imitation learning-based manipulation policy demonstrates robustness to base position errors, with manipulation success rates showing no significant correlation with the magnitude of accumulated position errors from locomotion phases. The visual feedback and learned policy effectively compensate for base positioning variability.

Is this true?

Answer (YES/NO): NO